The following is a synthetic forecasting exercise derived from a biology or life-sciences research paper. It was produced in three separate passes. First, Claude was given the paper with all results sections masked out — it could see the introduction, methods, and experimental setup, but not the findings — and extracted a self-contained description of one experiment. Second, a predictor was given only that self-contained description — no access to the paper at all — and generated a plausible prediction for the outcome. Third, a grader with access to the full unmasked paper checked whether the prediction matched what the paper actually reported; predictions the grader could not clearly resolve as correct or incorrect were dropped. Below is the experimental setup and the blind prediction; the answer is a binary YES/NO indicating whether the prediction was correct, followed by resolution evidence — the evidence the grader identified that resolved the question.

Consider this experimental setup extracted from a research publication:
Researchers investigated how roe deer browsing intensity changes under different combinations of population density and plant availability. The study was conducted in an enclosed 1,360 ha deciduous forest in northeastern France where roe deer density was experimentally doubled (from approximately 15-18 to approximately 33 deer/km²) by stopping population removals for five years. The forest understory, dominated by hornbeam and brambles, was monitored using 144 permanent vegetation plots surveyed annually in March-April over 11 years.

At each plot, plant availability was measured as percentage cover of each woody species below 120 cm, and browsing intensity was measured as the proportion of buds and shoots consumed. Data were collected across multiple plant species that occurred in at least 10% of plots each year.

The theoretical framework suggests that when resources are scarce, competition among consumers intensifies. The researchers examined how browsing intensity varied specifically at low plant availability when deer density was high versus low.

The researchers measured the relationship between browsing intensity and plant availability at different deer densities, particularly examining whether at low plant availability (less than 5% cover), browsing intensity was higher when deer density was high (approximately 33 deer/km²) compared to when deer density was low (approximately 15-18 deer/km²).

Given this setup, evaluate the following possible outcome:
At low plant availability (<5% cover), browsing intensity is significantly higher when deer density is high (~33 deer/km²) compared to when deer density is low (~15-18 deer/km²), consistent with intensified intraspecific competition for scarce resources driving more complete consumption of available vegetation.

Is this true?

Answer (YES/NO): YES